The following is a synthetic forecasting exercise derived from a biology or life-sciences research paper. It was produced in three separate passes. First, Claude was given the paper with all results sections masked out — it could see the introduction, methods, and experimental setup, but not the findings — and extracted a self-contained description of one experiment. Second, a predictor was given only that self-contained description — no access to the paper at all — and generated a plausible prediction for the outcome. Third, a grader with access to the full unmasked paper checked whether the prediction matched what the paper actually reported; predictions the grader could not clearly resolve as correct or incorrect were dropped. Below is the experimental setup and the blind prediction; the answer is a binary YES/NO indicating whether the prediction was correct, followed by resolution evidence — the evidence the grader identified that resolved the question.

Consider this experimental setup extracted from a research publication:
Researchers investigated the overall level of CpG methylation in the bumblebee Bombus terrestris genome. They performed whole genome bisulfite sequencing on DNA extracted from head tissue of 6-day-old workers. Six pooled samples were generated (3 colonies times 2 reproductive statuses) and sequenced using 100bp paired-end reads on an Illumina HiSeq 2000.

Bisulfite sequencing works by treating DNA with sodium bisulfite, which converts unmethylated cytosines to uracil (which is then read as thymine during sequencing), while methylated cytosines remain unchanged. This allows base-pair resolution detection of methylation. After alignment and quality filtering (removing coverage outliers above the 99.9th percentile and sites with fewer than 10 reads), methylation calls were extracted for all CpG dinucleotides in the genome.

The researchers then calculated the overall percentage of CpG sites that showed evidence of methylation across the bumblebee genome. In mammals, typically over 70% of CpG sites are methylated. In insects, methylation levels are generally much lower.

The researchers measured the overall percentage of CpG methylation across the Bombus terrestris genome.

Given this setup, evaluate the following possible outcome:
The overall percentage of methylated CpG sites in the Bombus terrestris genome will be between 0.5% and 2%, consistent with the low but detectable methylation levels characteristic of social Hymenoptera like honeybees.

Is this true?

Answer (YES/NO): YES